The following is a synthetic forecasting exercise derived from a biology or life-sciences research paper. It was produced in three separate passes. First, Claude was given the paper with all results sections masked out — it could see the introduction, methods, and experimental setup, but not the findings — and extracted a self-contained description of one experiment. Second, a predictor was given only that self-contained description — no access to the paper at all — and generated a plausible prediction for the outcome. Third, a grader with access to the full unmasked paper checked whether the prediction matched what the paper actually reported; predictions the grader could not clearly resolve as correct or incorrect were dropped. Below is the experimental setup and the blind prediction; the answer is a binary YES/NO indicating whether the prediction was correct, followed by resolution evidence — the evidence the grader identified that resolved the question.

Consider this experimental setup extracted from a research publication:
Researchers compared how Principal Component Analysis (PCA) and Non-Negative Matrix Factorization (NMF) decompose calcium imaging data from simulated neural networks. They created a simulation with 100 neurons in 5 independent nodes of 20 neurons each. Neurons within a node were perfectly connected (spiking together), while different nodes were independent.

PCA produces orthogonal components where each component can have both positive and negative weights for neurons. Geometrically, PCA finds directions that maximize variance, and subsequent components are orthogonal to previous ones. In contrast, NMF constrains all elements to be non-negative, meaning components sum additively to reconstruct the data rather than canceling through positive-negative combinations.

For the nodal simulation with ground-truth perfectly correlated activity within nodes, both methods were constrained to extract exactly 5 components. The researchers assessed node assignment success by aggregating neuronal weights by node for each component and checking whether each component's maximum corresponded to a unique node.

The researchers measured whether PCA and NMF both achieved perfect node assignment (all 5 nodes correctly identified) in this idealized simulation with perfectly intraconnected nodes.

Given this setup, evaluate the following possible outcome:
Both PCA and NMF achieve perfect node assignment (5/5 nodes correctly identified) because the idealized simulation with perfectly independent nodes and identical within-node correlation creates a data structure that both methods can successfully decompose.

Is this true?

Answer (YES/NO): NO